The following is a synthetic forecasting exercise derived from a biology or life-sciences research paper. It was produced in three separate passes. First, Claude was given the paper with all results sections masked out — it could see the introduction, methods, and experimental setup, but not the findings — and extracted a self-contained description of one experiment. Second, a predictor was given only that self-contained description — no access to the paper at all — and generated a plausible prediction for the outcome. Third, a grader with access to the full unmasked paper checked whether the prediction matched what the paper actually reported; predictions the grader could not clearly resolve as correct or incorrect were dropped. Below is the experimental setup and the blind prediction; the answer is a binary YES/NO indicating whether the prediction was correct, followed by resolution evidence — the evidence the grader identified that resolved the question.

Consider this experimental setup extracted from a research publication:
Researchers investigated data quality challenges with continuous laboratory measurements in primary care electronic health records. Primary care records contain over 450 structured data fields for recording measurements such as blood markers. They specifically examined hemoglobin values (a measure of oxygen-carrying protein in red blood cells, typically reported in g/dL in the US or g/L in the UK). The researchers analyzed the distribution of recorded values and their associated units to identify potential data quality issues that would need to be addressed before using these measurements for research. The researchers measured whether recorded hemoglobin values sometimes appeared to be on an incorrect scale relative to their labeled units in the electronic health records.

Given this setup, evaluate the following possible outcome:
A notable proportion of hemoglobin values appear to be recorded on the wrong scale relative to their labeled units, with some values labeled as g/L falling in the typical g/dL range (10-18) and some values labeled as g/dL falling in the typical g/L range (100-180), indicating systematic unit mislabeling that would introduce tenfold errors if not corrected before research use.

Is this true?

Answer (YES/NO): NO